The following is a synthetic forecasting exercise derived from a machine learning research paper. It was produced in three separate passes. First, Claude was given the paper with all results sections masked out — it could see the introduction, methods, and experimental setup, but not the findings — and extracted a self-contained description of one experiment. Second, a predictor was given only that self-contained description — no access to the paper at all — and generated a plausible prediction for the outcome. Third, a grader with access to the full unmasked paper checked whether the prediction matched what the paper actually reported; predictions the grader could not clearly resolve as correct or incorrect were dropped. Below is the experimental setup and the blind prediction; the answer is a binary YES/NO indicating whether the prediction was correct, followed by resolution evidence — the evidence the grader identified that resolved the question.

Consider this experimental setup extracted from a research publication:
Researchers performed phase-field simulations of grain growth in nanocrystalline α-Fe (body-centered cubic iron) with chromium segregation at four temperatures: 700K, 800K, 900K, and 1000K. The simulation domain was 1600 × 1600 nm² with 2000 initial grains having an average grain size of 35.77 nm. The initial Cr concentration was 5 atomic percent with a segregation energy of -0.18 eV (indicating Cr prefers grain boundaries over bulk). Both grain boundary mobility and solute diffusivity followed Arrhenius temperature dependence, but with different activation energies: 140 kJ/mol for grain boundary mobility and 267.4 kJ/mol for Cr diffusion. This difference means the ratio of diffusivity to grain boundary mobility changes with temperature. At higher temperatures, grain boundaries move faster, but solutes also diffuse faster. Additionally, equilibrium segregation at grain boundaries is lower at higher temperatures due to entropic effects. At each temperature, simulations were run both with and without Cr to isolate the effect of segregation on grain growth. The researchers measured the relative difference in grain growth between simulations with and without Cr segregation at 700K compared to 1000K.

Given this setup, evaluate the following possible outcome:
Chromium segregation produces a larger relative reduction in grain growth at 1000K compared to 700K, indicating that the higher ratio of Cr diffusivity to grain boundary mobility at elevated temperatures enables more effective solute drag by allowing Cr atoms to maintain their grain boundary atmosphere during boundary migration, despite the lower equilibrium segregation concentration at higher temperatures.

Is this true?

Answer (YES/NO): YES